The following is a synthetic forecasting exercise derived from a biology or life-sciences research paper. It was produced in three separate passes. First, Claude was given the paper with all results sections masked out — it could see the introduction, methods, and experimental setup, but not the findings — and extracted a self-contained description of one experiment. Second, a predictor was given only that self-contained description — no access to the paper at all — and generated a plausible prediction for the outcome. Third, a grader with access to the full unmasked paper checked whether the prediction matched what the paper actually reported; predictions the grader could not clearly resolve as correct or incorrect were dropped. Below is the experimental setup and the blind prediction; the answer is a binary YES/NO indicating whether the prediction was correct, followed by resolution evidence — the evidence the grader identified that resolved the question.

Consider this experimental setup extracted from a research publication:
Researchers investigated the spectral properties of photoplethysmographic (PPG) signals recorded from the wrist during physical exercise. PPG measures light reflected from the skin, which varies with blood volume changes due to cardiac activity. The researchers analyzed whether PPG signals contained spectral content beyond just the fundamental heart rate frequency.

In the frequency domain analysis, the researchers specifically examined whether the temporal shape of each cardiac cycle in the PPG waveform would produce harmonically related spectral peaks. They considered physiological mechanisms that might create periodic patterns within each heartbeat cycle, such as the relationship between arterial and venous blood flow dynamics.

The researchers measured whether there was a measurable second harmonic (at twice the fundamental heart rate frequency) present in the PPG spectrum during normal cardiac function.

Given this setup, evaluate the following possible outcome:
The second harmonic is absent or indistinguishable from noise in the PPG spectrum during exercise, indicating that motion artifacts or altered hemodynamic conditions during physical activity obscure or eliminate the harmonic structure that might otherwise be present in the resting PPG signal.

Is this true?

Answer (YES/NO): NO